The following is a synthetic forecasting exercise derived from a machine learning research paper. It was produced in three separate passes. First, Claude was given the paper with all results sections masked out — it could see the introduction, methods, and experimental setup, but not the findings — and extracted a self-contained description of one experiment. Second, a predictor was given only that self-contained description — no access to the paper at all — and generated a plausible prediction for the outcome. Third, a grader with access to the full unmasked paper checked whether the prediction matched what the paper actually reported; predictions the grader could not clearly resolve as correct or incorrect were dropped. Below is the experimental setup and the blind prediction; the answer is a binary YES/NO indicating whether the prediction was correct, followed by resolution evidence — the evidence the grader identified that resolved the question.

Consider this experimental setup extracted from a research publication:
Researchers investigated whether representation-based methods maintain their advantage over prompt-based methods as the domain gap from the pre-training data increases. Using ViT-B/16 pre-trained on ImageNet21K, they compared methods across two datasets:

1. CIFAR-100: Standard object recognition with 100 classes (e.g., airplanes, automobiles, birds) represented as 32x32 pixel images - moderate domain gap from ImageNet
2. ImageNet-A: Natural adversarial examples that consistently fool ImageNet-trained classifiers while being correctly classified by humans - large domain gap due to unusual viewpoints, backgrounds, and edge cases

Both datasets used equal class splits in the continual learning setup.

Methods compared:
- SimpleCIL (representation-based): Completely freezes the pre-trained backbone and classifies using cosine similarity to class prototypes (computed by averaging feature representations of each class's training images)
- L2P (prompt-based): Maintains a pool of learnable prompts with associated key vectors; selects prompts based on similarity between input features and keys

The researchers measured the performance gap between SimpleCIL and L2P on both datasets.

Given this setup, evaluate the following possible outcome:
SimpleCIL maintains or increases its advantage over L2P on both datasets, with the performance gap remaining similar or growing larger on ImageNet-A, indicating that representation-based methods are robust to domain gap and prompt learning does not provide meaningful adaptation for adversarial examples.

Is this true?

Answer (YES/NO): YES